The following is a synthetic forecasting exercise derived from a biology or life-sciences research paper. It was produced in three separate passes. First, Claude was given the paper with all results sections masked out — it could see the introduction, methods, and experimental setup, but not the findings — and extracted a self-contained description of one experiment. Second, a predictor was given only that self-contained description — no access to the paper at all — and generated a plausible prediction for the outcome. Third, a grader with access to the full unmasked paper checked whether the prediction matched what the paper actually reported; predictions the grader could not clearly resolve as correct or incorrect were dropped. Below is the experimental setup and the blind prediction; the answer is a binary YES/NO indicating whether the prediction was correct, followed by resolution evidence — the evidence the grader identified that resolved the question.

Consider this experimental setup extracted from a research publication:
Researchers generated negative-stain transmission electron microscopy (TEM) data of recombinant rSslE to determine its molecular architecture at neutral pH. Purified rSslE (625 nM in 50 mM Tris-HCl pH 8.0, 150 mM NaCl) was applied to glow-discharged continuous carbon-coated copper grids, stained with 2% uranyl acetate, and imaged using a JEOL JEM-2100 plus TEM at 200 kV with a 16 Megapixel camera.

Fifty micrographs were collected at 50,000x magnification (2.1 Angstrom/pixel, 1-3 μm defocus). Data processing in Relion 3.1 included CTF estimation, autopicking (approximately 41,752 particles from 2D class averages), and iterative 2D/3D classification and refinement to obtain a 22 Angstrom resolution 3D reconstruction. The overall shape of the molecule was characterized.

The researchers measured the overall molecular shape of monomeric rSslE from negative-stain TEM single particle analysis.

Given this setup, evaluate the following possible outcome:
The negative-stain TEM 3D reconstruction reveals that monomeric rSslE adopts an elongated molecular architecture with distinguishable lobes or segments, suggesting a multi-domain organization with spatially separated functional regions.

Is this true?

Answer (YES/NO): YES